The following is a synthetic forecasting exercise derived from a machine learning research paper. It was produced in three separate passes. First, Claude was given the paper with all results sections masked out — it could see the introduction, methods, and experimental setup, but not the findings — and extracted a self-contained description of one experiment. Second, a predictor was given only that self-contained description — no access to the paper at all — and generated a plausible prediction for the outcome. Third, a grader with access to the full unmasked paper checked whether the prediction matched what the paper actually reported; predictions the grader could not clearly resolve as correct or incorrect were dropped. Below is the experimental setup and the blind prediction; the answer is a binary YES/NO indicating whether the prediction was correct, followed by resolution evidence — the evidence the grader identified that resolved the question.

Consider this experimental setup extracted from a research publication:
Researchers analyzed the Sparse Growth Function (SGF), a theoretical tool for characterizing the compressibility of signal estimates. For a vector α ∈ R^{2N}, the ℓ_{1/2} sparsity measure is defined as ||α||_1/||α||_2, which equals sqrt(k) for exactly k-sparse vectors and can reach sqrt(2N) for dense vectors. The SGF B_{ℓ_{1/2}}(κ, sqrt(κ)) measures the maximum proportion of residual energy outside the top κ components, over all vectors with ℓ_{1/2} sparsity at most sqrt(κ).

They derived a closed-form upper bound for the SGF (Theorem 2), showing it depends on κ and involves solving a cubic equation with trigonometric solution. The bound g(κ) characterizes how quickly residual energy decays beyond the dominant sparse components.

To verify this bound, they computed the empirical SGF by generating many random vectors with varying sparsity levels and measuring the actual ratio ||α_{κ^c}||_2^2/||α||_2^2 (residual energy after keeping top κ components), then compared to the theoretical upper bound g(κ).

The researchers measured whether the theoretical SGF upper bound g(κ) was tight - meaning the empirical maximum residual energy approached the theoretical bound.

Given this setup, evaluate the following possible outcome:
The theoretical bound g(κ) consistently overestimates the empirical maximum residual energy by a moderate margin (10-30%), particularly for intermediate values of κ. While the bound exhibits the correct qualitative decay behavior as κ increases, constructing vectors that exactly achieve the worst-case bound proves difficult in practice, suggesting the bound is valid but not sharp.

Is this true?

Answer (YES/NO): NO